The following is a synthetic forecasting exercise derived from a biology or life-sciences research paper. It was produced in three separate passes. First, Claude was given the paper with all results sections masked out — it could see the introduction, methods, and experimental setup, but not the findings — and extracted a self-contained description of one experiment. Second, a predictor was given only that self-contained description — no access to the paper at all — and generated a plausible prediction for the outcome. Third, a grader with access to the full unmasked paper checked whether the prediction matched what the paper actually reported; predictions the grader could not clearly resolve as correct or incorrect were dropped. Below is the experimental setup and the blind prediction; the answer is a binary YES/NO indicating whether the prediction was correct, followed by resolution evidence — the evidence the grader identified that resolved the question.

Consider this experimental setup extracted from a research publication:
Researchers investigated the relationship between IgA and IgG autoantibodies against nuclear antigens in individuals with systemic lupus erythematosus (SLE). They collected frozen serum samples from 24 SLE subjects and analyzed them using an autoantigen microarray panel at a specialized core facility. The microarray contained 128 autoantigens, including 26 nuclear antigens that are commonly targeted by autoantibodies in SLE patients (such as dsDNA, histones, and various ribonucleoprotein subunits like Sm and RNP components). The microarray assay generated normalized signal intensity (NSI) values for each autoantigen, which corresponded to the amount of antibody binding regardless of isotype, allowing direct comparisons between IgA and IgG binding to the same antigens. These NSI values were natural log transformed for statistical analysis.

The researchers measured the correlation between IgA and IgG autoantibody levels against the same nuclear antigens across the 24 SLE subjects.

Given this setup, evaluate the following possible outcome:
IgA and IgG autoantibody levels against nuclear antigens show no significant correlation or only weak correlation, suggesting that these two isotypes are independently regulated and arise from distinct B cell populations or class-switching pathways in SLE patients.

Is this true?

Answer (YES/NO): NO